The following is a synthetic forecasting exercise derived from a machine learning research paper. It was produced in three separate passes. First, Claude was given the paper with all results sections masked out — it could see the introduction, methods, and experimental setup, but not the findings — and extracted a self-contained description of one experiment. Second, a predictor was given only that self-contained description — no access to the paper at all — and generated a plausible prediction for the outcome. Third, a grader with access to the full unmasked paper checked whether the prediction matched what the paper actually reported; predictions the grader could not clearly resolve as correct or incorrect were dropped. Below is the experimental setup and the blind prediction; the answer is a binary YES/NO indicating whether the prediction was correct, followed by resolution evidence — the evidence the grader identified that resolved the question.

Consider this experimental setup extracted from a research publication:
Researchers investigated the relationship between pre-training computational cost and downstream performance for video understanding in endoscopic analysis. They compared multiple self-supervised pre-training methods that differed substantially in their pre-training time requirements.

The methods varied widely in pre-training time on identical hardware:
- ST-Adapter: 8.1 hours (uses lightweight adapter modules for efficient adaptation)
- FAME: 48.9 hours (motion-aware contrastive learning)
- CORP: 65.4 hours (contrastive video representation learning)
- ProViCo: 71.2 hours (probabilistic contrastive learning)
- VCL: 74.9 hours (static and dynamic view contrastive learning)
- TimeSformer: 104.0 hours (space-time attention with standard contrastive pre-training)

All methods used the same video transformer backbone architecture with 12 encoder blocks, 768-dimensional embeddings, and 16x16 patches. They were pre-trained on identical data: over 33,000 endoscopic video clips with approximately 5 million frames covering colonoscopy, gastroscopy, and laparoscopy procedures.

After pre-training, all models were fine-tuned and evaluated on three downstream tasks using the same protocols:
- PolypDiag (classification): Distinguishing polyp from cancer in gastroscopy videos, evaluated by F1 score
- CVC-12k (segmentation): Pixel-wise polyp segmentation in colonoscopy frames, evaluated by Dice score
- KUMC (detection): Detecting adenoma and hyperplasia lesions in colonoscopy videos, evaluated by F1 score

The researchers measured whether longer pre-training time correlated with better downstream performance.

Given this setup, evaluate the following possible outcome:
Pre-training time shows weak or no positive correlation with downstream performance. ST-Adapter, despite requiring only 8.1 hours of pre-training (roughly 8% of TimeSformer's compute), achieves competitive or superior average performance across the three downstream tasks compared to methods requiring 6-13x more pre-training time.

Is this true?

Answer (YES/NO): NO